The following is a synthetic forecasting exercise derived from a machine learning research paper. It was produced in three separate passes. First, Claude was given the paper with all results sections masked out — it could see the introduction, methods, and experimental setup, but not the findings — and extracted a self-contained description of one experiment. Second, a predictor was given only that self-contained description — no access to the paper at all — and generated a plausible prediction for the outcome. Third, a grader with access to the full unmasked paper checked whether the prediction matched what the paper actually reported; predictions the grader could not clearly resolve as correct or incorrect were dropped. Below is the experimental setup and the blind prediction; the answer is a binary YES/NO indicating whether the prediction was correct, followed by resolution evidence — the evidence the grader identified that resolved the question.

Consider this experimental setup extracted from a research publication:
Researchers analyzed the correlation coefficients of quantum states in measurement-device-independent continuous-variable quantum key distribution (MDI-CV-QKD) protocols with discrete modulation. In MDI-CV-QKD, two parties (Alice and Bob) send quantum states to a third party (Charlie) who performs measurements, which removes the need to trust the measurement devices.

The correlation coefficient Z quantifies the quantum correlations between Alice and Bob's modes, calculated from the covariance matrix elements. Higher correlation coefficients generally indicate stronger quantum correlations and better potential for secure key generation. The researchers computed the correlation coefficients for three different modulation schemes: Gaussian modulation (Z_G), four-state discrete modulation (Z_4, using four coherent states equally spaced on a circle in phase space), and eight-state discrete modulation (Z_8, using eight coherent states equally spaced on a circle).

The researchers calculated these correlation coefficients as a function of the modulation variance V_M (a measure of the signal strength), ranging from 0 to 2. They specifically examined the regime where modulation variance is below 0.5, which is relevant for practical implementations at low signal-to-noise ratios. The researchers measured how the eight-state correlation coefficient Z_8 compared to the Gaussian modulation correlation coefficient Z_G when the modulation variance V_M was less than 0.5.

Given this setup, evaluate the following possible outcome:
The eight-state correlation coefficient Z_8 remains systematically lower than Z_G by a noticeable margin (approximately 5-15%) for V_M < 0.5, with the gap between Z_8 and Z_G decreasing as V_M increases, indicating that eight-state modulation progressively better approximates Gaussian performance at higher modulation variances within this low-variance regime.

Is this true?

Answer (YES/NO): NO